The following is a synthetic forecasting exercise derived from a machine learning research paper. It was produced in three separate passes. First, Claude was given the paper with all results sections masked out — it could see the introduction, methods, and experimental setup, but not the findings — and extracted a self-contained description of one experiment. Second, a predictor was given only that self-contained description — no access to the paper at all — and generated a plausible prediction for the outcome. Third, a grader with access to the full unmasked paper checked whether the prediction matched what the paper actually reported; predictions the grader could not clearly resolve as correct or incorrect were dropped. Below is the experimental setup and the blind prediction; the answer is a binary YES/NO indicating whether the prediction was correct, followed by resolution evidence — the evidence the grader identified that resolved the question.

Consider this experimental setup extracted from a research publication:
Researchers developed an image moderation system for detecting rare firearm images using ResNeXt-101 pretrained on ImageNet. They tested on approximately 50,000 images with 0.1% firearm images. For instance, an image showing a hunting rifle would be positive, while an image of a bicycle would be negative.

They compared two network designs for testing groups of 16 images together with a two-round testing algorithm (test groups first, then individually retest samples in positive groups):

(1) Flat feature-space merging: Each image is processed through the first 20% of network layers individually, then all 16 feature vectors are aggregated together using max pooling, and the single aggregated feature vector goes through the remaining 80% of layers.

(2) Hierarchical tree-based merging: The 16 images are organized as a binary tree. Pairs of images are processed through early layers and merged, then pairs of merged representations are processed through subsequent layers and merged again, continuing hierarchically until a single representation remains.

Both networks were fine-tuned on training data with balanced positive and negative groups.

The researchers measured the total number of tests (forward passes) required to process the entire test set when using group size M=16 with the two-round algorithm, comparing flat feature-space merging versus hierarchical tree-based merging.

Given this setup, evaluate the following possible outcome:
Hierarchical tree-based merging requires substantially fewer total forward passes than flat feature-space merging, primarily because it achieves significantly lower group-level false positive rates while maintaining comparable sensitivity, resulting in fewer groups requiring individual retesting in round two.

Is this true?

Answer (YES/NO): NO